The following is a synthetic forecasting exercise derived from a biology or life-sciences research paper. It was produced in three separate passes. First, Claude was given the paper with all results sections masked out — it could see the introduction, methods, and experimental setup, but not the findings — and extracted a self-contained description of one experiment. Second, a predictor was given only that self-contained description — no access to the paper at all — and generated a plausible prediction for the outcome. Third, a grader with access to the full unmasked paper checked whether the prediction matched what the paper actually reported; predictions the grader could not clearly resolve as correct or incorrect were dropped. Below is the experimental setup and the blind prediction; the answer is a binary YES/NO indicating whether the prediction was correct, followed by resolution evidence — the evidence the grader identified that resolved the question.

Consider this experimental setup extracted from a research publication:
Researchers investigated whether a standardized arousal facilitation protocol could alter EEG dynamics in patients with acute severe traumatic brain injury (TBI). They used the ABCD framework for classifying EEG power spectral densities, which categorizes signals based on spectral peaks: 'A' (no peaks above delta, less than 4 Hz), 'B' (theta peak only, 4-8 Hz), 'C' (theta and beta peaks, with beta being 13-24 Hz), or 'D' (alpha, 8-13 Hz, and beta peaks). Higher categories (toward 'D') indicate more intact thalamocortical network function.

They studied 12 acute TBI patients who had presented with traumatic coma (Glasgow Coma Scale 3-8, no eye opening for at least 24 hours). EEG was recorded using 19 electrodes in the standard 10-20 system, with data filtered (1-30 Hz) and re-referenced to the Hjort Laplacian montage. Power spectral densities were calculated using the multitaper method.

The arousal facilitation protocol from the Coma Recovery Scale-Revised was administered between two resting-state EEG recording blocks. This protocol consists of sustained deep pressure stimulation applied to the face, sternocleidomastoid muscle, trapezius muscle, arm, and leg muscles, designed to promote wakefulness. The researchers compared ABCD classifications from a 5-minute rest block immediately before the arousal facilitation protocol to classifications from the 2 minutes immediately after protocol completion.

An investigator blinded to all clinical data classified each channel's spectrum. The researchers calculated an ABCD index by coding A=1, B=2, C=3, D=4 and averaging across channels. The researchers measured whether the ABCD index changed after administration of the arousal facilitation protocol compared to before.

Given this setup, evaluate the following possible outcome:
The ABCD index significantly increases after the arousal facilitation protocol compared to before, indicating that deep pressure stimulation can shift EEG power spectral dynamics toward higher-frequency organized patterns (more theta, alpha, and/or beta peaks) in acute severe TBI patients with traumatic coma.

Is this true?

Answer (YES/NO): YES